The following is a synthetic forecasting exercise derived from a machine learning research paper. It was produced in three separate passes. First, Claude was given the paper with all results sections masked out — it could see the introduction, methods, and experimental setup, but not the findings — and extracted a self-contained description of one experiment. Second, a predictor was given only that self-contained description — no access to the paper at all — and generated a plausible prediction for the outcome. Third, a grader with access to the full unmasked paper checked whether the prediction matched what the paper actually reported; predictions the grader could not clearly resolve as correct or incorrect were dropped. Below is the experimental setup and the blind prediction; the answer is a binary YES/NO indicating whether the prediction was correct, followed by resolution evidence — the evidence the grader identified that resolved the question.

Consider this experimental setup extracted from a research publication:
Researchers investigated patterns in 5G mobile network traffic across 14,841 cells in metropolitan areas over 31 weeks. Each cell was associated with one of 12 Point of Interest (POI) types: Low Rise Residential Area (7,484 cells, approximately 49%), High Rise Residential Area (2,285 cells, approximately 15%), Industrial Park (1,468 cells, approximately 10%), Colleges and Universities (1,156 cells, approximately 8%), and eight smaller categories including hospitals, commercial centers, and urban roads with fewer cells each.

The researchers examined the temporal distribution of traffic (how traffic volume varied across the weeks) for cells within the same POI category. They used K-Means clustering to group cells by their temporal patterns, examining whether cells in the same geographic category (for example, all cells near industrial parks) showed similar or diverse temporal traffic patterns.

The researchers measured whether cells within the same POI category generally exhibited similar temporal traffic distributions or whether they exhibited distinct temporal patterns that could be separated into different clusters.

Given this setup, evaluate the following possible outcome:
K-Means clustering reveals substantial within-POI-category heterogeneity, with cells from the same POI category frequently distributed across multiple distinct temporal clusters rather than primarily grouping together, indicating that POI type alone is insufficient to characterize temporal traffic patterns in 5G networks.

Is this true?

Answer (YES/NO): NO